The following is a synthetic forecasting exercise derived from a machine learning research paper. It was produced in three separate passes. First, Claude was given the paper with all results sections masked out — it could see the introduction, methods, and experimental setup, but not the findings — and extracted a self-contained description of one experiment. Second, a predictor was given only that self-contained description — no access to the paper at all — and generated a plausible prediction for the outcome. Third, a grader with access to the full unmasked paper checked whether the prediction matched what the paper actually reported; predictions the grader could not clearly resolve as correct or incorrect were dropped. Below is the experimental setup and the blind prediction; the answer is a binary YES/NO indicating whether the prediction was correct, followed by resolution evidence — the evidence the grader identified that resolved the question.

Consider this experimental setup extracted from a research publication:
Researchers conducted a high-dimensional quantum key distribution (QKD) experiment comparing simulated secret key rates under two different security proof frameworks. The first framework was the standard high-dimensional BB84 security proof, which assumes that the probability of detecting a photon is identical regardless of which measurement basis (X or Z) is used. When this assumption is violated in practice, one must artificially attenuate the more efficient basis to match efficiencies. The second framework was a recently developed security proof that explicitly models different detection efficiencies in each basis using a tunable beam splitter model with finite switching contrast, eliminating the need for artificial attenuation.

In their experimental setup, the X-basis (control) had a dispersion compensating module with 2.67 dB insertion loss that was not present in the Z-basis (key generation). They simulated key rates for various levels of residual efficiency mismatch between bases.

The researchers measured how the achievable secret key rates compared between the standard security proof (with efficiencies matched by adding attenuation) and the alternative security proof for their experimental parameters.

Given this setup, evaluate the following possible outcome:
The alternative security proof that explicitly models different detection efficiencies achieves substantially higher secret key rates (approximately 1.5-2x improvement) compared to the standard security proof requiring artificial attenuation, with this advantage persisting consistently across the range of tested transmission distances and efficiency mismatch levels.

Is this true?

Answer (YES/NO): NO